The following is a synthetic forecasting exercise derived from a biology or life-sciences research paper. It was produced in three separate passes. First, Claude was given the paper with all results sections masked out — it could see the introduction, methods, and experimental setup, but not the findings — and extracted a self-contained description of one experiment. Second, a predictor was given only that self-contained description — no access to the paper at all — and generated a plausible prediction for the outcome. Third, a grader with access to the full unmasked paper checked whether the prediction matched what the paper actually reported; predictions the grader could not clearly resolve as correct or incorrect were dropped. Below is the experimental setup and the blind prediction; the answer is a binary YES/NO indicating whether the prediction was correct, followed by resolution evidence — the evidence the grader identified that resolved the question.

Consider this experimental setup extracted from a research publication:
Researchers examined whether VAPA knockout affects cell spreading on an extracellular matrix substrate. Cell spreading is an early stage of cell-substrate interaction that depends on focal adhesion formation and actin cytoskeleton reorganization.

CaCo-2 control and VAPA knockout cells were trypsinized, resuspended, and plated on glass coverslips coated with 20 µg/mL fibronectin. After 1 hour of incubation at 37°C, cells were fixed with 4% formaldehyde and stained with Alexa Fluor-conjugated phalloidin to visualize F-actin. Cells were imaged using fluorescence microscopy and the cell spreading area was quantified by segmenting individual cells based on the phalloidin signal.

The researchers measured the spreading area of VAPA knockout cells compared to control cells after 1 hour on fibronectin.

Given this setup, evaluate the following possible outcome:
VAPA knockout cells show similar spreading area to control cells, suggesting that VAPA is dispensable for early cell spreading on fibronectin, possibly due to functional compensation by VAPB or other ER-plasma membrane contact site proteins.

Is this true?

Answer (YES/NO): NO